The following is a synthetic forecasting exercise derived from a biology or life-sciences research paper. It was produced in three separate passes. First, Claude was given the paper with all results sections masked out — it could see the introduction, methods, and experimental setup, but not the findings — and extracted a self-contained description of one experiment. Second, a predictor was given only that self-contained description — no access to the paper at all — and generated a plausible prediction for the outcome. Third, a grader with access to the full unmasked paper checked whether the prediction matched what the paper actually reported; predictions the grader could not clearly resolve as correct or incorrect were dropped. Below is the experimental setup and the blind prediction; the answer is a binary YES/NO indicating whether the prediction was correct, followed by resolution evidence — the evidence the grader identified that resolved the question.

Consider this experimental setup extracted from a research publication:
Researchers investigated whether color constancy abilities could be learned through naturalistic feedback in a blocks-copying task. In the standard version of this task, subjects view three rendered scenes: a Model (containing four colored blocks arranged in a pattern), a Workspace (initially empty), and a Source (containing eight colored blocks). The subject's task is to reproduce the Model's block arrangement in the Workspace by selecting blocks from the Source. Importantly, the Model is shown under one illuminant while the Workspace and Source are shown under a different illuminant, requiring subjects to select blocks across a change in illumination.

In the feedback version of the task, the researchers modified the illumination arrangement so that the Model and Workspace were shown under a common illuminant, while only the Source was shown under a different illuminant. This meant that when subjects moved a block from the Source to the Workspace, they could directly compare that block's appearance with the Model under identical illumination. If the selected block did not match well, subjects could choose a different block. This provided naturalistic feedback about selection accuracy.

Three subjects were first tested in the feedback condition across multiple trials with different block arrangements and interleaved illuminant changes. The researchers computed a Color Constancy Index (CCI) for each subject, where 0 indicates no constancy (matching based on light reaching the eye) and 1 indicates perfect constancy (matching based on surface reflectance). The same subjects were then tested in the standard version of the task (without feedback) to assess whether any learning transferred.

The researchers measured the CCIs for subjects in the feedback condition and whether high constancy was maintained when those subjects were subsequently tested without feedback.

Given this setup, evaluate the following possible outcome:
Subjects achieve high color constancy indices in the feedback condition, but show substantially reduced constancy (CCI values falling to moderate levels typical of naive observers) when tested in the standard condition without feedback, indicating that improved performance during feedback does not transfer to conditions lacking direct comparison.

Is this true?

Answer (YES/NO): NO